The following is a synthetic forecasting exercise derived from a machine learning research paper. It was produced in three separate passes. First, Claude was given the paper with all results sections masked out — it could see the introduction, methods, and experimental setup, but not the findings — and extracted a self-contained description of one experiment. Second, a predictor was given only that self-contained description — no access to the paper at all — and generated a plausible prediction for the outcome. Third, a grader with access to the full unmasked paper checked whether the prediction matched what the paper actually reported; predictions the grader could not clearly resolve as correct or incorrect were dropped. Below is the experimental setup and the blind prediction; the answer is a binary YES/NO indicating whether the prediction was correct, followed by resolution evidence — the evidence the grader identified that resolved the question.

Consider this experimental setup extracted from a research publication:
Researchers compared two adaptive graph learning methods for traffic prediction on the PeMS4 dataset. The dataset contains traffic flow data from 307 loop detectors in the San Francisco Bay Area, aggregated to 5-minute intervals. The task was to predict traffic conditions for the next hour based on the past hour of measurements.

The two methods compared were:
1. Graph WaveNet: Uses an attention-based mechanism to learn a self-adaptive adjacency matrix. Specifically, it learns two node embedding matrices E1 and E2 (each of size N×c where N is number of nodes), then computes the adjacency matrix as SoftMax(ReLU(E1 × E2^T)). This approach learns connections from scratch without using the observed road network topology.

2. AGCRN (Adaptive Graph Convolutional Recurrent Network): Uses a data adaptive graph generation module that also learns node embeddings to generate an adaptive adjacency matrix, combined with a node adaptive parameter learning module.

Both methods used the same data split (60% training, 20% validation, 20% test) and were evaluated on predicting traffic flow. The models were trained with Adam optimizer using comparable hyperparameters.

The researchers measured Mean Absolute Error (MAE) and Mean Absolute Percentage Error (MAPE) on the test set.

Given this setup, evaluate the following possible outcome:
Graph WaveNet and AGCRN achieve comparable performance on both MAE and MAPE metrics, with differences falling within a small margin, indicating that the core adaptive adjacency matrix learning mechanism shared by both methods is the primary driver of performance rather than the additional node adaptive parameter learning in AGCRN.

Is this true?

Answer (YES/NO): YES